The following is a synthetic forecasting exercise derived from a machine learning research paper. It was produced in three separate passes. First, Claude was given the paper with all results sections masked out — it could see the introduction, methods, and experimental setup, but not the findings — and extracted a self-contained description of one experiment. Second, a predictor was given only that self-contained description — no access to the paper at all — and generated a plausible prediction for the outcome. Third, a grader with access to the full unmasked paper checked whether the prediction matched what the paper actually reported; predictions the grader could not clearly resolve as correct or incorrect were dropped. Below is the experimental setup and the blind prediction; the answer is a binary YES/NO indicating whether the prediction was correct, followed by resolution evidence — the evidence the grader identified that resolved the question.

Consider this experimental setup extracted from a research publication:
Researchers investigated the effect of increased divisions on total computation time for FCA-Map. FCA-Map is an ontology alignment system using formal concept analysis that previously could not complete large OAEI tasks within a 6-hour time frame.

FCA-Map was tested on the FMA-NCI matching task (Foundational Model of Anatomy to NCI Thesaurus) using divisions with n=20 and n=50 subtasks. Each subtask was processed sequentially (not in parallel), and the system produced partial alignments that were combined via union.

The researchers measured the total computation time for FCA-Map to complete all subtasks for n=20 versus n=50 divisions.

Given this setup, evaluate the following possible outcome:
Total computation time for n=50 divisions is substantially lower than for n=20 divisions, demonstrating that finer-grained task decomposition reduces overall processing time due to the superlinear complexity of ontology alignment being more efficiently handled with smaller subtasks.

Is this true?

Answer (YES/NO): NO